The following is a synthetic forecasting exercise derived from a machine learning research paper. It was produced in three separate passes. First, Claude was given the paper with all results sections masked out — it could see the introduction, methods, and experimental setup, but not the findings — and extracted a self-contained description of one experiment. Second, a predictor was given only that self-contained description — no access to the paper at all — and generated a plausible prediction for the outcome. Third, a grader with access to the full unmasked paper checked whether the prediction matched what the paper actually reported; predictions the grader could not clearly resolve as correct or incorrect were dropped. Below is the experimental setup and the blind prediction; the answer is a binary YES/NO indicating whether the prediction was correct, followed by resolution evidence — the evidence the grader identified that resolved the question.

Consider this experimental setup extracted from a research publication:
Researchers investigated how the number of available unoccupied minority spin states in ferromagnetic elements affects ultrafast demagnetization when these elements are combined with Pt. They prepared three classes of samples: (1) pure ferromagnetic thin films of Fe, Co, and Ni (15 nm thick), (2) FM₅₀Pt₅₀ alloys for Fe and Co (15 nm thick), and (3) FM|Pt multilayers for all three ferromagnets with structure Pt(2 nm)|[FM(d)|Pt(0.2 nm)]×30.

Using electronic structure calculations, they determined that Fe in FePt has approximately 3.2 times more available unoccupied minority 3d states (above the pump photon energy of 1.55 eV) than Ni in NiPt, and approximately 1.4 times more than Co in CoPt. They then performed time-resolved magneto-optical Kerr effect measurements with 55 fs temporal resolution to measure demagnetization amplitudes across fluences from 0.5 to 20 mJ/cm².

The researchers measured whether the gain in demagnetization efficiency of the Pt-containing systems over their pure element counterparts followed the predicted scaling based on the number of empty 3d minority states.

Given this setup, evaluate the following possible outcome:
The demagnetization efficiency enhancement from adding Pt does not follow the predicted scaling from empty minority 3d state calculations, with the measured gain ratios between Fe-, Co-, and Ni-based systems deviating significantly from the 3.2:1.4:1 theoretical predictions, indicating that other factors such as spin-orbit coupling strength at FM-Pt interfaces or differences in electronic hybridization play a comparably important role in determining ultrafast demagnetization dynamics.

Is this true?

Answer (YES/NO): NO